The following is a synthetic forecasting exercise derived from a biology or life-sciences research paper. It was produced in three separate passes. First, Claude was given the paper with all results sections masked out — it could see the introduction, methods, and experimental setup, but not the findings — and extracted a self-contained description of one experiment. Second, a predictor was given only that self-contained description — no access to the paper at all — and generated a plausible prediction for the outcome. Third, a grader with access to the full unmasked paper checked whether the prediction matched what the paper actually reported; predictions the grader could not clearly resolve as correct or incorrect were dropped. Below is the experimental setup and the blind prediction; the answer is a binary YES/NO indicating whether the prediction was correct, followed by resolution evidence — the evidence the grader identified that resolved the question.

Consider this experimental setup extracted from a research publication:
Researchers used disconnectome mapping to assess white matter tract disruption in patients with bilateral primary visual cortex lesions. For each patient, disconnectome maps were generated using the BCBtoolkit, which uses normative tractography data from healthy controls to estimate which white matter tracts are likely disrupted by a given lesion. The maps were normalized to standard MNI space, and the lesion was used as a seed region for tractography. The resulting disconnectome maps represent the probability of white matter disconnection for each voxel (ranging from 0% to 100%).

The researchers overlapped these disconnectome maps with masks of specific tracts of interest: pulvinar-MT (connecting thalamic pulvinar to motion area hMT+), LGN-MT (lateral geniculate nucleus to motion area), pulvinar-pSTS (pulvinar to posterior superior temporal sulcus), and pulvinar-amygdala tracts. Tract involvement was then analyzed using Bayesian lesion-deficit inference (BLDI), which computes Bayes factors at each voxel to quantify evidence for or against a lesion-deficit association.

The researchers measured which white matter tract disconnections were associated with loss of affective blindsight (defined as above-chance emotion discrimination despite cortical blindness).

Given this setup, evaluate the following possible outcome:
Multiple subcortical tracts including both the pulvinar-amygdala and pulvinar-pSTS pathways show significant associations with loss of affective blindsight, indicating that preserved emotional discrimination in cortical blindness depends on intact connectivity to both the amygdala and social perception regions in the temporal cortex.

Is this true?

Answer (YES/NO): YES